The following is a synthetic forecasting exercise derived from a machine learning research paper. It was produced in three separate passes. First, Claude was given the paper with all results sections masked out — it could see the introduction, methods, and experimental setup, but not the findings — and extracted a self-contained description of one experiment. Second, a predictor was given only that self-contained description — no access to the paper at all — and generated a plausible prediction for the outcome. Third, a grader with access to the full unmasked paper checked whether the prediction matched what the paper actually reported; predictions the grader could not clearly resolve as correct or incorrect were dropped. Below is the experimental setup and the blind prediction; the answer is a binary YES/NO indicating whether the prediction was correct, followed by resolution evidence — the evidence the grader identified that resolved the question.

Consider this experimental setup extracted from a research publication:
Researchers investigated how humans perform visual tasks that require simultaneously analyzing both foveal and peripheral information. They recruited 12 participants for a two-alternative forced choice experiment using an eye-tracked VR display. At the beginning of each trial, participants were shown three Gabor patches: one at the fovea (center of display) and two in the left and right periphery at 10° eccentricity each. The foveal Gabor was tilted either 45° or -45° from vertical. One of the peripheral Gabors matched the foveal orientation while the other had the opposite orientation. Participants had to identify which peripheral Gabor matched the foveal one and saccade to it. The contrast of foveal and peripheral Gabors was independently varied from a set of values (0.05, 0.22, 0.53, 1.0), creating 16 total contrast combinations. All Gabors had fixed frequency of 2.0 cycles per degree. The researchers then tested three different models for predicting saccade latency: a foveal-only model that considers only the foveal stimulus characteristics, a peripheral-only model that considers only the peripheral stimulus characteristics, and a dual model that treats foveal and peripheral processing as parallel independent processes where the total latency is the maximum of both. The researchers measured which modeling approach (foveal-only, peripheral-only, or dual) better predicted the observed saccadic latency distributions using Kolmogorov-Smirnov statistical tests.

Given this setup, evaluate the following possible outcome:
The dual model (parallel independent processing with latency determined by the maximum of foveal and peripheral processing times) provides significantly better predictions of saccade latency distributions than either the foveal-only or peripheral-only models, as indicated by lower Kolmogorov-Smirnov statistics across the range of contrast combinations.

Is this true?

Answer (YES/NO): YES